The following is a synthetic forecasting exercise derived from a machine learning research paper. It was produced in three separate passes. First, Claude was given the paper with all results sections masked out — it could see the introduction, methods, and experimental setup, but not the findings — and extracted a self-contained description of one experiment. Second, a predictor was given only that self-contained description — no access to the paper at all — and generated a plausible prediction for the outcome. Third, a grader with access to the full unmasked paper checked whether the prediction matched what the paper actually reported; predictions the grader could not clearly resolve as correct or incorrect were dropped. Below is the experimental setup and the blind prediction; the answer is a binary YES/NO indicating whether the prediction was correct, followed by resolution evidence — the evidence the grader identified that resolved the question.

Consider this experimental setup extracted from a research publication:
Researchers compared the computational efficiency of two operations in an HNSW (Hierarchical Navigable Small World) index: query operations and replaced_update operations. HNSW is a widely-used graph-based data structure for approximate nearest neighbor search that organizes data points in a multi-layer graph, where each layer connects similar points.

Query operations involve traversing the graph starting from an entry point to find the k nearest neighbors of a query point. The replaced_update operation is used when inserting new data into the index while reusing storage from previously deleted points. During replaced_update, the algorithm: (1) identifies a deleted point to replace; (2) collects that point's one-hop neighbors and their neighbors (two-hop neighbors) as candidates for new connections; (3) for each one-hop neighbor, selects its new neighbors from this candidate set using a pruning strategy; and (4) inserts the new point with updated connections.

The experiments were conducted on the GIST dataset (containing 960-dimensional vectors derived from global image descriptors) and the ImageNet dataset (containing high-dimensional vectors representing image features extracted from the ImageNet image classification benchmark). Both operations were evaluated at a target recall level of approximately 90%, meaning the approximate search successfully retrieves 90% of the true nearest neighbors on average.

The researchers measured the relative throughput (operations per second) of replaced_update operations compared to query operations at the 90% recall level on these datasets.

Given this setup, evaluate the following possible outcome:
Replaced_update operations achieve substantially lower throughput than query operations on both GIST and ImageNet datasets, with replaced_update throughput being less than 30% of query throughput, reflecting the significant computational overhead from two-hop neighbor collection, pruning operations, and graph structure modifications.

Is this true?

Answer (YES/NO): YES